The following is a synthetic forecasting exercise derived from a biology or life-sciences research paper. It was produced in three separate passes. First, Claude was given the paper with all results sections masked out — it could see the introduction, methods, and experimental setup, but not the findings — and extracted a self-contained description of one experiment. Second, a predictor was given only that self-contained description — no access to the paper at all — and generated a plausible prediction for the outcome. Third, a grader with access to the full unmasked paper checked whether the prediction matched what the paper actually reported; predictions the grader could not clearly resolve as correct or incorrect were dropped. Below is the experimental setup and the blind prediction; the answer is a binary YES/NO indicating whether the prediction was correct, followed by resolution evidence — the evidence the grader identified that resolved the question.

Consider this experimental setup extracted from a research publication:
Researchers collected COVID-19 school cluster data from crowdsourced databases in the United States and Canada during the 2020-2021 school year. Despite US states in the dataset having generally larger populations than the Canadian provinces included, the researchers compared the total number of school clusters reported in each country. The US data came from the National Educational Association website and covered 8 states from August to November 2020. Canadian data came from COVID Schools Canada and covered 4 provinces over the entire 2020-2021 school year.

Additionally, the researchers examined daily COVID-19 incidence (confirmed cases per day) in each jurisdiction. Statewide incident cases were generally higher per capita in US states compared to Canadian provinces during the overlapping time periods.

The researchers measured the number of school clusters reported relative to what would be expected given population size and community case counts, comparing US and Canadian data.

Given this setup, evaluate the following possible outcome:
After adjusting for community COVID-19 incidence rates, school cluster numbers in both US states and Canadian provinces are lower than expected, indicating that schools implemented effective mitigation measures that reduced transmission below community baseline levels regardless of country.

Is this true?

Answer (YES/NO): NO